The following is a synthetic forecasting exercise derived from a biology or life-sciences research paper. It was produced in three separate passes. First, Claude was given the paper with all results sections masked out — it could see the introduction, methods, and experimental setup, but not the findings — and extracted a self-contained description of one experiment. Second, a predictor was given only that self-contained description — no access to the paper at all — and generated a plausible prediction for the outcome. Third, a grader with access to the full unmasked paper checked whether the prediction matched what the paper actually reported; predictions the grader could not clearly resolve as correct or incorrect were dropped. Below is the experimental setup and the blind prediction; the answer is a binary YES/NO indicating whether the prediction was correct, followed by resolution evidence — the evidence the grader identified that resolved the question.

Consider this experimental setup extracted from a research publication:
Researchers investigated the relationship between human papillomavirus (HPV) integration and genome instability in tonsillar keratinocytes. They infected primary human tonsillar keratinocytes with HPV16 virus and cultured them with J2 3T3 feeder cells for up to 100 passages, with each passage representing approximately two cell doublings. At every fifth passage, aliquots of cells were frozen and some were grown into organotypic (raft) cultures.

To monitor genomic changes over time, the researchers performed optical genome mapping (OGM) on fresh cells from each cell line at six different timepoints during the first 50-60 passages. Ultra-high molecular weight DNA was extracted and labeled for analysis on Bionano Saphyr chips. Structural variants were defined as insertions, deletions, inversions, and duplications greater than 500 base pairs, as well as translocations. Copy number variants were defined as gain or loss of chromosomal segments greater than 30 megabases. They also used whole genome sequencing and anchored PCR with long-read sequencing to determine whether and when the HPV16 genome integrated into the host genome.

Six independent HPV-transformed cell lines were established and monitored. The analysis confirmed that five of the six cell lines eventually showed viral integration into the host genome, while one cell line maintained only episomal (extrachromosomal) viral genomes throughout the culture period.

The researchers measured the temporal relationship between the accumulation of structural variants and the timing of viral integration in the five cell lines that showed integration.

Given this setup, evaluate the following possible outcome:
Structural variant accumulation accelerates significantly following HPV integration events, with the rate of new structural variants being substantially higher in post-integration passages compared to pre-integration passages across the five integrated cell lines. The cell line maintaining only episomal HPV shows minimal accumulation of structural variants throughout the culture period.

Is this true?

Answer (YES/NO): NO